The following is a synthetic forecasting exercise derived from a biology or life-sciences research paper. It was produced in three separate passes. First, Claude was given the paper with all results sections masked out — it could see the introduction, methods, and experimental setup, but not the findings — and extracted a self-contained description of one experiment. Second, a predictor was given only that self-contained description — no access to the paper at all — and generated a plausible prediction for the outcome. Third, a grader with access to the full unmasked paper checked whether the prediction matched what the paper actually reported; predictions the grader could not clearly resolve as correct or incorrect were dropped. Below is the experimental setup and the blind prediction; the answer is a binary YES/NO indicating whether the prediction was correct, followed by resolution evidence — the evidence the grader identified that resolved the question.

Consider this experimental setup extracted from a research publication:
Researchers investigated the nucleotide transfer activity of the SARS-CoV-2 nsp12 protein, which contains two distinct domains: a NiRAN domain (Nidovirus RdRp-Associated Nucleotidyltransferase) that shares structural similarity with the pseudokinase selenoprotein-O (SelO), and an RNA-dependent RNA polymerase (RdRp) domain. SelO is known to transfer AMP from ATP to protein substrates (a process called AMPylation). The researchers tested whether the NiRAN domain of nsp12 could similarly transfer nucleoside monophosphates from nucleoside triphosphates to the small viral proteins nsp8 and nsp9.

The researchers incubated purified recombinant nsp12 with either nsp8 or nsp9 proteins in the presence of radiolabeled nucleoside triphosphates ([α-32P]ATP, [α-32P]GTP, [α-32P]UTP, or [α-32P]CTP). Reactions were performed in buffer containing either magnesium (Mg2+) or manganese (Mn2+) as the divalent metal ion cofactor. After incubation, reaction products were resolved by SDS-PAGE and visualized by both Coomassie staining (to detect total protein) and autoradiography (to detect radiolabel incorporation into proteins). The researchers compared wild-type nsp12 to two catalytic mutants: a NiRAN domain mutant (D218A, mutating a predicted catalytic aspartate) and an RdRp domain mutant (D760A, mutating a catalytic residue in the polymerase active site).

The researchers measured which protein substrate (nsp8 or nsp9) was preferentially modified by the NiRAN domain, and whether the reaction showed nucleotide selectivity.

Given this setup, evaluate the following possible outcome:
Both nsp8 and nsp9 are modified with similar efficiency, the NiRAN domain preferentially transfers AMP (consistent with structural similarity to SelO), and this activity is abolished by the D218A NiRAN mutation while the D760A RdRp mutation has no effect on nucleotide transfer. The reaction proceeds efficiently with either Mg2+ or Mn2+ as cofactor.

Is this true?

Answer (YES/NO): NO